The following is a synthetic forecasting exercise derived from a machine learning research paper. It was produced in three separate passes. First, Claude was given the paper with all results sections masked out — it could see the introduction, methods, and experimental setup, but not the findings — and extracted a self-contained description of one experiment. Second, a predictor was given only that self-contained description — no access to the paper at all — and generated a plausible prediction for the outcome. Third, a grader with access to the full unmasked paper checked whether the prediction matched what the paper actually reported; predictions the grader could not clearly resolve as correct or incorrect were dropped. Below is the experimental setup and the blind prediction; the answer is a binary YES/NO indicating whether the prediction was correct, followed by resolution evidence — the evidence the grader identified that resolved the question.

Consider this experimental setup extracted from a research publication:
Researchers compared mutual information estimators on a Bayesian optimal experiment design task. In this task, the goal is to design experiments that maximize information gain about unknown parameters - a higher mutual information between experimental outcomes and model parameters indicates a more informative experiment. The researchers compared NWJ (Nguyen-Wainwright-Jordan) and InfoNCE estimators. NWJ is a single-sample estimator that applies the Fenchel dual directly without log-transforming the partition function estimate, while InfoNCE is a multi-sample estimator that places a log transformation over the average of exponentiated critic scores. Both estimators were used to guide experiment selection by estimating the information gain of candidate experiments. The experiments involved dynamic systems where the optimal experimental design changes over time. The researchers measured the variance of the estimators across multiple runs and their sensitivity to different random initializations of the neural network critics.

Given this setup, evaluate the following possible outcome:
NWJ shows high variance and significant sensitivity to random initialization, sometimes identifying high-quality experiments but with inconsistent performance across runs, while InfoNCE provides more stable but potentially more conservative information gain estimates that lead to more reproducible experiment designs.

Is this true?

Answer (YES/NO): YES